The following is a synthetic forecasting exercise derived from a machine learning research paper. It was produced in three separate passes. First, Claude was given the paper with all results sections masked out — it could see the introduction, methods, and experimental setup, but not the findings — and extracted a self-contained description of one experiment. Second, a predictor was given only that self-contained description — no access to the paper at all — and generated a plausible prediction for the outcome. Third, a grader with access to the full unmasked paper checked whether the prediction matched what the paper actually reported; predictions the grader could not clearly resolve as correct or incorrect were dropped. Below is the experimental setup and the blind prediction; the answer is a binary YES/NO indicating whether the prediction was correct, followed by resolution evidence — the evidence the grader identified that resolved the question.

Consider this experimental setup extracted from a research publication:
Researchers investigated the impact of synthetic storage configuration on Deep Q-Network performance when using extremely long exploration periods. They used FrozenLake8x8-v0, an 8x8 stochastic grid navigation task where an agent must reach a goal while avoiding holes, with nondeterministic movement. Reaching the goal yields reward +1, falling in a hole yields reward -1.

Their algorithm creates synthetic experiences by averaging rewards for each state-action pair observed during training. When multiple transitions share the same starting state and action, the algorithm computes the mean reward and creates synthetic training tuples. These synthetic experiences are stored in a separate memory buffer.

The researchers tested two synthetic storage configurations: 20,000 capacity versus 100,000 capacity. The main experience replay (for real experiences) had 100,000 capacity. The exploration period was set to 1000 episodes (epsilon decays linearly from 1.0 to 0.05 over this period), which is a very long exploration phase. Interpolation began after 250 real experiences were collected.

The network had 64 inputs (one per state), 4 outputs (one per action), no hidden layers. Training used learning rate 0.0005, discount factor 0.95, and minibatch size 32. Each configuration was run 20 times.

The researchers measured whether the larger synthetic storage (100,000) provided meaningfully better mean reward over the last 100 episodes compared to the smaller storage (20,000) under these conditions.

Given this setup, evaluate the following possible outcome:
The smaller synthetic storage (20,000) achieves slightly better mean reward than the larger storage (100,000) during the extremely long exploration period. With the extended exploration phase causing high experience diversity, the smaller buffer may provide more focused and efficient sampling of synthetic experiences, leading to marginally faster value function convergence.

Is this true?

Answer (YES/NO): NO